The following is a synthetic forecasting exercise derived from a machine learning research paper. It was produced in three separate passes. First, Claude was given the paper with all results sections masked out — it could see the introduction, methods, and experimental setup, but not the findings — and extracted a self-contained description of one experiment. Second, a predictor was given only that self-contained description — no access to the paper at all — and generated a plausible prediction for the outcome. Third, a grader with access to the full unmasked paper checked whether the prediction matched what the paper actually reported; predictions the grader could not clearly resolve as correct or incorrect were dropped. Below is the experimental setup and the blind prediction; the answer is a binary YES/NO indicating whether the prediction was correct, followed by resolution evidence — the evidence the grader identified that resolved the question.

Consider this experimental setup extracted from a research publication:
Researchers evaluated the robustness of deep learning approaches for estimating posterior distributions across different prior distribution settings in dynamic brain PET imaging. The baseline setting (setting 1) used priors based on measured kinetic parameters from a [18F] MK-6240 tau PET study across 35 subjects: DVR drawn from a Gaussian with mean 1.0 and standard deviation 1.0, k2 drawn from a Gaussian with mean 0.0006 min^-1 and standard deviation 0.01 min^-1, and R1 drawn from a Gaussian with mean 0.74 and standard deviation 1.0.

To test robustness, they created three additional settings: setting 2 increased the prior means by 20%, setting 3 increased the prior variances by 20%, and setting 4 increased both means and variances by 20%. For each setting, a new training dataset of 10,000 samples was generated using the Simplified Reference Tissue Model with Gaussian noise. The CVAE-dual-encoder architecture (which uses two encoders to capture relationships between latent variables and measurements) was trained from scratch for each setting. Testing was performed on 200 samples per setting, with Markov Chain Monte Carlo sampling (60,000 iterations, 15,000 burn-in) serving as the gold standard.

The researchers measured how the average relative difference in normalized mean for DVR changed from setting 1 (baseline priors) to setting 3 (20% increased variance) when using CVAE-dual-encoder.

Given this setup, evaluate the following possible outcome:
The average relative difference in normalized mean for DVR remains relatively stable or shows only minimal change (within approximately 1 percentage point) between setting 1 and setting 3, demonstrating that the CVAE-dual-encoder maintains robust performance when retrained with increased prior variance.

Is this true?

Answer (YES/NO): YES